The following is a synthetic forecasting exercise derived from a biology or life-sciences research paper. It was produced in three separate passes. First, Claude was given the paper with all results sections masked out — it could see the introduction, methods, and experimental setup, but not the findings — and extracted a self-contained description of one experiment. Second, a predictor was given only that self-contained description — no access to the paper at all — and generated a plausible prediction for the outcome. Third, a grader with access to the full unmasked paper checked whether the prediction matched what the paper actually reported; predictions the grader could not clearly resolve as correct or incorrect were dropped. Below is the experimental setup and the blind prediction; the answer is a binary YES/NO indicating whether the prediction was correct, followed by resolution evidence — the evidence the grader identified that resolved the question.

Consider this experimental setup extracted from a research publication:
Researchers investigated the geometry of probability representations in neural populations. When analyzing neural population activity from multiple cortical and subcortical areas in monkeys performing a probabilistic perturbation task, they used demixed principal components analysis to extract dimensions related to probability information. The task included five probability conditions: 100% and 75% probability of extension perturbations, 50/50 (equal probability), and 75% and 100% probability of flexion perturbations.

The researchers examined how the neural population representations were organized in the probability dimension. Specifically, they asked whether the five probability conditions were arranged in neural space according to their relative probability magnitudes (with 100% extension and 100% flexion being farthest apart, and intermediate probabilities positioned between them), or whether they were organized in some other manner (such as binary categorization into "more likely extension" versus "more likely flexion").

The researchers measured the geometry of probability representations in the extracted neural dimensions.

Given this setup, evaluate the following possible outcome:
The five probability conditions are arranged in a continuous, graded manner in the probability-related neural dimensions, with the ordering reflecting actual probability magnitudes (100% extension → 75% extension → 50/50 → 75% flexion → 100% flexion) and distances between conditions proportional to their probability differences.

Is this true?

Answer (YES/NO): YES